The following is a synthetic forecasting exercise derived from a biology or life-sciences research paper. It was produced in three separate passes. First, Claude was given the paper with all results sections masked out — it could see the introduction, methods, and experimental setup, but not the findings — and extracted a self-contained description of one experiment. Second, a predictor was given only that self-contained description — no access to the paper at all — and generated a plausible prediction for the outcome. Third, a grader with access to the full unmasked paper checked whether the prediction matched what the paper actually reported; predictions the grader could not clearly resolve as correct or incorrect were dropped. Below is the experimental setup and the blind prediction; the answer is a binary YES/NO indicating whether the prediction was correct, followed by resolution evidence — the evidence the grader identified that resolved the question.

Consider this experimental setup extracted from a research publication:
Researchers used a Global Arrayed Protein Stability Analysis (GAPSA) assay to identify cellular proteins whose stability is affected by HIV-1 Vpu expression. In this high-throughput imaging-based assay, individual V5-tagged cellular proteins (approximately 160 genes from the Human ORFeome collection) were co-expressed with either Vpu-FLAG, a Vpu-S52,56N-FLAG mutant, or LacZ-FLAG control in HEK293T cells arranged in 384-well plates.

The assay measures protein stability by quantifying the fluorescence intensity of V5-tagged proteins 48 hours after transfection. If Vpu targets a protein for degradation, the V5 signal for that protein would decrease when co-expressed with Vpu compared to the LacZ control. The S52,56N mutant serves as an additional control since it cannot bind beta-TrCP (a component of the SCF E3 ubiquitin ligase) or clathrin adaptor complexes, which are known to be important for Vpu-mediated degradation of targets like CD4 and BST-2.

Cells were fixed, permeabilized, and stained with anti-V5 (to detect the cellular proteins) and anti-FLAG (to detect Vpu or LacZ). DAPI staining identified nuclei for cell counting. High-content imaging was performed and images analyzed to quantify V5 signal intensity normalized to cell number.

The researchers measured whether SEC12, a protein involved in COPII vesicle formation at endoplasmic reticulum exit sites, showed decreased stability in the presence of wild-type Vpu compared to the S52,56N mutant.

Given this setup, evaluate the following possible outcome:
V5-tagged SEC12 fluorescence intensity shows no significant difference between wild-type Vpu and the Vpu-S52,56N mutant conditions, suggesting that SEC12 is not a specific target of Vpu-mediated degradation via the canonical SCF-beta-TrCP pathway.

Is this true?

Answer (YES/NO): NO